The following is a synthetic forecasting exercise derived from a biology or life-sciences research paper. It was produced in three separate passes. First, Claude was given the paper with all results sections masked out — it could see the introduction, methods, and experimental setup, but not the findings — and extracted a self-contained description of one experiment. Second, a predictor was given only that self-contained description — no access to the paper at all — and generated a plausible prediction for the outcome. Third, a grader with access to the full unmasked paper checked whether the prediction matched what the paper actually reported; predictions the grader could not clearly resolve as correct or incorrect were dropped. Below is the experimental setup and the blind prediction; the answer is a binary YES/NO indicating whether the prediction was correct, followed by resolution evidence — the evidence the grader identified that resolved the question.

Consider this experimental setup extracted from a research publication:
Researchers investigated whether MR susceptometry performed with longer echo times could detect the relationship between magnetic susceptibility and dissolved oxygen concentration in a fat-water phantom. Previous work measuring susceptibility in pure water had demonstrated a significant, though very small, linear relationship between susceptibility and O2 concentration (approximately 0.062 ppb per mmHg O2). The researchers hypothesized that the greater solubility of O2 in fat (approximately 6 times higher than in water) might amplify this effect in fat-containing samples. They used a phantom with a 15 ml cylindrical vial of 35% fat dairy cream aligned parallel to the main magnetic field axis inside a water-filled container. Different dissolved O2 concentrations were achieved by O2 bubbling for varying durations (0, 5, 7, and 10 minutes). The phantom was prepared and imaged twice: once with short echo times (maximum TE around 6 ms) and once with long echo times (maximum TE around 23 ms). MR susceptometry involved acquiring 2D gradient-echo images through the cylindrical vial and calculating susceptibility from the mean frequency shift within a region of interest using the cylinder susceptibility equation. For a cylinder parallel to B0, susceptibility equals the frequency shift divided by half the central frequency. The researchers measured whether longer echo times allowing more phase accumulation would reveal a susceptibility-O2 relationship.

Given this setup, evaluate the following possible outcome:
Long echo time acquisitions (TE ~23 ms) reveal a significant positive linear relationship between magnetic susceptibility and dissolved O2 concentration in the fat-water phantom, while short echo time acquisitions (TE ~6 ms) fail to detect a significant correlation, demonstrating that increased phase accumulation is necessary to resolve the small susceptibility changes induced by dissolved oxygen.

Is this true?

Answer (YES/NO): NO